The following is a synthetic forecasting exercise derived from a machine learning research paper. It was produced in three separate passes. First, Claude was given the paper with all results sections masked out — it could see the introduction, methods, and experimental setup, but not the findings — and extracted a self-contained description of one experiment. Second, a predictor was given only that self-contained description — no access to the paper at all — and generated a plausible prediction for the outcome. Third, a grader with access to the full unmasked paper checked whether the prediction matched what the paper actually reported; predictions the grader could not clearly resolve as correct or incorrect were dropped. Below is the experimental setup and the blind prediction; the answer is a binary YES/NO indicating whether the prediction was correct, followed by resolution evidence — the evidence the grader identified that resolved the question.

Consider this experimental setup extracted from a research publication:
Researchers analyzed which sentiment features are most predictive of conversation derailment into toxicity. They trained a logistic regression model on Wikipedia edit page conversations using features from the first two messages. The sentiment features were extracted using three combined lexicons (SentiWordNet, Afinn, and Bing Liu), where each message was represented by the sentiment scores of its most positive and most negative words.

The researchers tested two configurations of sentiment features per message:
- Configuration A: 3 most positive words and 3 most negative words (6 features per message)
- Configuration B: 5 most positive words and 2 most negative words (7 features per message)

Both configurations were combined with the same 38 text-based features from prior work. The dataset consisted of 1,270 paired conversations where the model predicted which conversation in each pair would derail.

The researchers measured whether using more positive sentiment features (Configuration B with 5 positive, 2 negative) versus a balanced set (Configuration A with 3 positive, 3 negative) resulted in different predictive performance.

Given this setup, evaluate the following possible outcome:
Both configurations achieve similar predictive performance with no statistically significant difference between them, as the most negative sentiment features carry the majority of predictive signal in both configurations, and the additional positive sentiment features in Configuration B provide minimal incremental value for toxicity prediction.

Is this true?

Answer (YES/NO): NO